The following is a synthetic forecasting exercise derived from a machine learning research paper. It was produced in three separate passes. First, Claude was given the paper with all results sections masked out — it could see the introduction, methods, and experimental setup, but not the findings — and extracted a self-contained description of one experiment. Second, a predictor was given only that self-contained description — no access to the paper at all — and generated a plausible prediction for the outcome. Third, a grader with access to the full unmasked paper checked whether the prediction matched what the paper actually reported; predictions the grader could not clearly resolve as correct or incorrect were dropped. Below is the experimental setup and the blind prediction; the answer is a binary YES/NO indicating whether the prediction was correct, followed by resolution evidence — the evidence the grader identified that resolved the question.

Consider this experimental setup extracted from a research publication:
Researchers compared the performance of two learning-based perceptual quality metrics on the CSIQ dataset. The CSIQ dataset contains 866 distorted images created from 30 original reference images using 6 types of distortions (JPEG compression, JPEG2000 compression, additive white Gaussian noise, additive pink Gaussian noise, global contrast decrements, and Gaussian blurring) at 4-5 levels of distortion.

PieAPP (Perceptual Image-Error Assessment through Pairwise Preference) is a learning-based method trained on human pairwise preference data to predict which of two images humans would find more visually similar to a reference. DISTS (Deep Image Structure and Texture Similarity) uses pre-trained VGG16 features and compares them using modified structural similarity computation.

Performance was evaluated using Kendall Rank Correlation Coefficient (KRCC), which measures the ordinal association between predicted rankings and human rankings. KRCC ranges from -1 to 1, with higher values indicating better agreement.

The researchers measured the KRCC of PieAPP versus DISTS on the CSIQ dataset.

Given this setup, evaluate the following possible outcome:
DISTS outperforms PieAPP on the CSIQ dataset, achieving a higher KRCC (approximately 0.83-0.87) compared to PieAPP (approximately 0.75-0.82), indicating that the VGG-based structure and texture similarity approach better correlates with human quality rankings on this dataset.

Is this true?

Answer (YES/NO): NO